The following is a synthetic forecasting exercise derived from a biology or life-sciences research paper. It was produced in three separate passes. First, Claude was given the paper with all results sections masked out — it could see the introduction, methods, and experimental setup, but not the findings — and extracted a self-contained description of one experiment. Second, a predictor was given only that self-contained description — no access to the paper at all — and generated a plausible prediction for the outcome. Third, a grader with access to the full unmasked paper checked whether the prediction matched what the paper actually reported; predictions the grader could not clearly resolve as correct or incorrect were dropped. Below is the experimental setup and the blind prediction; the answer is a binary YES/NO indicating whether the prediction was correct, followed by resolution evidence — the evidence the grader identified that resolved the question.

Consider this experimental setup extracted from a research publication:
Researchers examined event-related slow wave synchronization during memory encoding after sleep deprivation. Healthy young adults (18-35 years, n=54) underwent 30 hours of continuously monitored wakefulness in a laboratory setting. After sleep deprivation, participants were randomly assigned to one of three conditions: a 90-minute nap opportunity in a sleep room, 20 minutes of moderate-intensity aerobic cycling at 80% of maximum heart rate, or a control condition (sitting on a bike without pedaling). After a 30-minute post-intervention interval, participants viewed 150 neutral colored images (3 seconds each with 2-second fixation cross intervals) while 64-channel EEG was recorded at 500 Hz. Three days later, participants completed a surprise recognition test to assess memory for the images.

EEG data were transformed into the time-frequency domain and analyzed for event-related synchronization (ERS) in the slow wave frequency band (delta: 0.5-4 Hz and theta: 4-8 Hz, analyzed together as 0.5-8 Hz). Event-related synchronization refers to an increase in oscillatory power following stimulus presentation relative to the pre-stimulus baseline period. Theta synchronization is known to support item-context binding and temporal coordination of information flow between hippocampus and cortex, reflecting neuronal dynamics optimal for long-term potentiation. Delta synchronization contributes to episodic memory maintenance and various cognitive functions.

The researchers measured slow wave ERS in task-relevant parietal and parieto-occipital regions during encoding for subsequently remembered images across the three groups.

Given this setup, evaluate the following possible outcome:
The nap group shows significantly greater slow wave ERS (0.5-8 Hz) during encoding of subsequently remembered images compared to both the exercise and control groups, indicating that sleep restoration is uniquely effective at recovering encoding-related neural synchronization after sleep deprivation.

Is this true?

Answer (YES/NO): NO